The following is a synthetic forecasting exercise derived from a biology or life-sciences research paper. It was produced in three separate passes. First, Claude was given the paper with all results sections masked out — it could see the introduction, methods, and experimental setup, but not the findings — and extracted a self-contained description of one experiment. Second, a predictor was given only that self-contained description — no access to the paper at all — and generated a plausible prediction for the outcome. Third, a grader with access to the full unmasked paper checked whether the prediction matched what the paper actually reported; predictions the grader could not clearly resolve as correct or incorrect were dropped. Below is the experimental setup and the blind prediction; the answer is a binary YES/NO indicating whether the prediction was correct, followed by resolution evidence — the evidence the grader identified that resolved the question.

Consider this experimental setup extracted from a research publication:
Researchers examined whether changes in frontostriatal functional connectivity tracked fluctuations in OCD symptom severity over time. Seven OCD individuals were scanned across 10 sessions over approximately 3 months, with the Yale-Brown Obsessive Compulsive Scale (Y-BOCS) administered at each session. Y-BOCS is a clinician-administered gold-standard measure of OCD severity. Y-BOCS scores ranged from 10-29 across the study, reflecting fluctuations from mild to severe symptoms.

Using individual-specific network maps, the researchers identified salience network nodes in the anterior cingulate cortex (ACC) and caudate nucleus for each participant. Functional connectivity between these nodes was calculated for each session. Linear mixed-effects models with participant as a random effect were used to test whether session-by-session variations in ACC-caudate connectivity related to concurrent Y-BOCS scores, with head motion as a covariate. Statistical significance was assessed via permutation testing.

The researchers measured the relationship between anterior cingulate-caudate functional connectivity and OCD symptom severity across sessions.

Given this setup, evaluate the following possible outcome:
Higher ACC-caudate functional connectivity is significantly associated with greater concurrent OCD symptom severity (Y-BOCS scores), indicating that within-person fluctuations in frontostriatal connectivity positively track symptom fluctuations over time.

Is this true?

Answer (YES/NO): NO